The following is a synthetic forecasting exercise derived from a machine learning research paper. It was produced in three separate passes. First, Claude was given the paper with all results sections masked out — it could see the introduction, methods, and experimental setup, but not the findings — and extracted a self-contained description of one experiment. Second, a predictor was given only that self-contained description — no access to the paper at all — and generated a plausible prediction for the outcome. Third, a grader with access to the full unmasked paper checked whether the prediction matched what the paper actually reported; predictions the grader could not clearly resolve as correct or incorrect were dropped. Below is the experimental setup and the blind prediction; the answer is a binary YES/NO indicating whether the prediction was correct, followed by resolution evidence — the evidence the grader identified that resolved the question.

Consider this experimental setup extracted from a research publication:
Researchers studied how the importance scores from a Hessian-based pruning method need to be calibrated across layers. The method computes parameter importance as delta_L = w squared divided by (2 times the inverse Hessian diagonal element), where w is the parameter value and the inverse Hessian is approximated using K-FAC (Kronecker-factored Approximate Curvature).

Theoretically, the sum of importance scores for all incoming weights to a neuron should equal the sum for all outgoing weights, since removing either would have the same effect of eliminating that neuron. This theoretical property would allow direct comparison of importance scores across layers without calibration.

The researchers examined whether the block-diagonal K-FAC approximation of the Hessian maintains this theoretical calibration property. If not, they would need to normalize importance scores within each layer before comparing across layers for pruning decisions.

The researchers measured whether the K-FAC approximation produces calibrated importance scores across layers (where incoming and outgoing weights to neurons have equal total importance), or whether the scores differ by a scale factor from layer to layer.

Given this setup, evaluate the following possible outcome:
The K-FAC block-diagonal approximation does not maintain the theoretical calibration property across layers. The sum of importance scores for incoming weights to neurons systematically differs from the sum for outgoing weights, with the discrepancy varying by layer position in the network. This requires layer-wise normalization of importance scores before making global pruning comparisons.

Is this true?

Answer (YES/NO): YES